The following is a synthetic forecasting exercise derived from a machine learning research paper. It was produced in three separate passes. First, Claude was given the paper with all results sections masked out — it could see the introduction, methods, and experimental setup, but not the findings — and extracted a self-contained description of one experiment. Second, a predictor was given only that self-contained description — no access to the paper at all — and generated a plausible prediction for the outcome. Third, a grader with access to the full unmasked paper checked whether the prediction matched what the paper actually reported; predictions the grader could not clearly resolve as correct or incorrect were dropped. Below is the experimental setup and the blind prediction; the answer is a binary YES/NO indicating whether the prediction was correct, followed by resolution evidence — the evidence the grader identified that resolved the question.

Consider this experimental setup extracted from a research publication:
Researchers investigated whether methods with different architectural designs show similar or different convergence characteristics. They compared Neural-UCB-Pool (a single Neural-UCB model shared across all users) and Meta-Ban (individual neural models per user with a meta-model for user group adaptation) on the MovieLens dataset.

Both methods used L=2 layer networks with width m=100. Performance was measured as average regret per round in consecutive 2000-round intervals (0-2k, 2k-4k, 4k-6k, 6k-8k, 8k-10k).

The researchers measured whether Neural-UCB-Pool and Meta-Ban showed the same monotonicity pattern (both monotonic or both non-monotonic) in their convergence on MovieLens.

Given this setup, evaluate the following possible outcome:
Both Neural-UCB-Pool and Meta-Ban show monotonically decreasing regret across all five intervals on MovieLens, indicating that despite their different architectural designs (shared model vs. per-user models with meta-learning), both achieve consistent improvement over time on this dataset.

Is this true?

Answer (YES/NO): NO